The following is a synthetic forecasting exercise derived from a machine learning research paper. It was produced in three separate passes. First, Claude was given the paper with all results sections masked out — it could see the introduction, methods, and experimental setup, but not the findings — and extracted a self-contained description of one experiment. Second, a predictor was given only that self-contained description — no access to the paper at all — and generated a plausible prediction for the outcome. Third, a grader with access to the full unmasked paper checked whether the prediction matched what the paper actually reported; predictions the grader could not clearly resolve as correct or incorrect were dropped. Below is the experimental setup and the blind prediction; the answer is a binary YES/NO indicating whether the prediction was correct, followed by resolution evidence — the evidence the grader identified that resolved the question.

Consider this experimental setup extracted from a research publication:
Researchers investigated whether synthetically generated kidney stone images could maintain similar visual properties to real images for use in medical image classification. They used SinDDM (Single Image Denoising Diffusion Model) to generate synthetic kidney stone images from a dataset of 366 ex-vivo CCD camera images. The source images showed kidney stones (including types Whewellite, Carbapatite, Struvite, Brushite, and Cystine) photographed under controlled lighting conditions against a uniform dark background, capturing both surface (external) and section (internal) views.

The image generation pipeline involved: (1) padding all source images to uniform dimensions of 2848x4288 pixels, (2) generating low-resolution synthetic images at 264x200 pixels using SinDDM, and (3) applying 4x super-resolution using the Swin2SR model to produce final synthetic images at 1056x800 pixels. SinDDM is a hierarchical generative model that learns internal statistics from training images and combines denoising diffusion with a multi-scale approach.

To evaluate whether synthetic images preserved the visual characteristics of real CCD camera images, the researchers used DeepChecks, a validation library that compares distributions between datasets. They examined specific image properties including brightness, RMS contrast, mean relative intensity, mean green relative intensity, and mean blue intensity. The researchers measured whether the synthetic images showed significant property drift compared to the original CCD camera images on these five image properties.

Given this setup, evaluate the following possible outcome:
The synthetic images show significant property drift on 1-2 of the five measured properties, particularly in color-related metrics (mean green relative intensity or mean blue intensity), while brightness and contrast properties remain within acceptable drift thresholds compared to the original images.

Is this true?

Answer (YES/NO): NO